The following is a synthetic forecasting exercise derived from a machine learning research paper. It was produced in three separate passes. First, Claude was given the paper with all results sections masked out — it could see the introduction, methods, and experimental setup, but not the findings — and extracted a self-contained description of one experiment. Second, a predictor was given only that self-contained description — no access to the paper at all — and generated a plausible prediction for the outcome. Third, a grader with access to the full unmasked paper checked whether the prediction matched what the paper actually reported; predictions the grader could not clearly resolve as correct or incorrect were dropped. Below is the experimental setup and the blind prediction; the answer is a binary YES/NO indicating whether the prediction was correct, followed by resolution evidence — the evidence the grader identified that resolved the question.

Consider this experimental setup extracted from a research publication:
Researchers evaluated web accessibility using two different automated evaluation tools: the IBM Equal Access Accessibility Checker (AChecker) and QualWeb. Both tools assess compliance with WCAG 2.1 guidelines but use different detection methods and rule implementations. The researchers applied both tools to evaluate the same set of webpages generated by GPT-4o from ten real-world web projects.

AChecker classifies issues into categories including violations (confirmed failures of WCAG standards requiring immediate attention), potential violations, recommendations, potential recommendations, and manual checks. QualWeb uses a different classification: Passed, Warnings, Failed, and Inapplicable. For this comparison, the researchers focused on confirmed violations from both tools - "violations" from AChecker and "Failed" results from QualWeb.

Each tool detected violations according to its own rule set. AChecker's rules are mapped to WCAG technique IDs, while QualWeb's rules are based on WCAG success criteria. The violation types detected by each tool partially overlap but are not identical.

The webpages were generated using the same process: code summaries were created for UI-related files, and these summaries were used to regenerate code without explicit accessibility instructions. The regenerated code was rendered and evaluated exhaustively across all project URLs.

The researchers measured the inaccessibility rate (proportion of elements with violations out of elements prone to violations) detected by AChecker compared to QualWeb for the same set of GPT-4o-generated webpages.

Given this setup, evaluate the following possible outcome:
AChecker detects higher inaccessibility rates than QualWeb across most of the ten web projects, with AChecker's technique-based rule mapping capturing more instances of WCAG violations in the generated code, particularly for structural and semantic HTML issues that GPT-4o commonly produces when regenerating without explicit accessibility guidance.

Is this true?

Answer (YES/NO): NO